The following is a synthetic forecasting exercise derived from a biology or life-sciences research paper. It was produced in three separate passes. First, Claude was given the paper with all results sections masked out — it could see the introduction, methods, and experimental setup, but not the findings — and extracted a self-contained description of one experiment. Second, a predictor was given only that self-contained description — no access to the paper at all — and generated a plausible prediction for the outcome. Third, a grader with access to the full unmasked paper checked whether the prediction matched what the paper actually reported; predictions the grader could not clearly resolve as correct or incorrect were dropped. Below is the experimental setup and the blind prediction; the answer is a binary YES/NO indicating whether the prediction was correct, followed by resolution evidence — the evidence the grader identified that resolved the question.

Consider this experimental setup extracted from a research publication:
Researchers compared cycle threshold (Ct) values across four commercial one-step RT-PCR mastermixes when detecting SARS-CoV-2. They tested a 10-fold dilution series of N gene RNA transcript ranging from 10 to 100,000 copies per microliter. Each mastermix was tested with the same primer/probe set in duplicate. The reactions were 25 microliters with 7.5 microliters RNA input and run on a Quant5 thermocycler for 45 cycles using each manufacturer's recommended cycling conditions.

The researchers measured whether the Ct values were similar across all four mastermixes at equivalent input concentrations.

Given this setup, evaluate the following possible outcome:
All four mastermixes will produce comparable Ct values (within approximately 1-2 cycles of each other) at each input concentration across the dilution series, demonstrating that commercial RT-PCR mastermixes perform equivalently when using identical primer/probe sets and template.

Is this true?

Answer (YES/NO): NO